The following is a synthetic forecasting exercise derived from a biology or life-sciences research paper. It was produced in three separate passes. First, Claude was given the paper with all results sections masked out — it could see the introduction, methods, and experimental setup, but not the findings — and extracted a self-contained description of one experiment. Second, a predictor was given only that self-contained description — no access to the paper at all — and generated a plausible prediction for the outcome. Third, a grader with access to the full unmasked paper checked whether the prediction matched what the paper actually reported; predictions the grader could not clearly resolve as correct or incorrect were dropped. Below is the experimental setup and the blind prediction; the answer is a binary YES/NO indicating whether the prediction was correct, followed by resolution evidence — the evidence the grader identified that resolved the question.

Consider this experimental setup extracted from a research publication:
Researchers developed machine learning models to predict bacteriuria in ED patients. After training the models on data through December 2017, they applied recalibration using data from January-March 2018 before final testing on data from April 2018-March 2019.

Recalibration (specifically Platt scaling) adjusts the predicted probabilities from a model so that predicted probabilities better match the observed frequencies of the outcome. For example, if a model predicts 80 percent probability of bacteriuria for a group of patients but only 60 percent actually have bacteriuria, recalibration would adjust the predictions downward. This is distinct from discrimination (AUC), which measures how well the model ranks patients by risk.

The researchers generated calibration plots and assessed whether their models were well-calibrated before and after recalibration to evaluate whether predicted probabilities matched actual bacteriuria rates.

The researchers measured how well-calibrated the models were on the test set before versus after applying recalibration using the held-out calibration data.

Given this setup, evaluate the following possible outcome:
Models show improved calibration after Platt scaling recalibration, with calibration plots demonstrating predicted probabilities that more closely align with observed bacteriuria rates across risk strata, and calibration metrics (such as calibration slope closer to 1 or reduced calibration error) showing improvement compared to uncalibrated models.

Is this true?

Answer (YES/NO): NO